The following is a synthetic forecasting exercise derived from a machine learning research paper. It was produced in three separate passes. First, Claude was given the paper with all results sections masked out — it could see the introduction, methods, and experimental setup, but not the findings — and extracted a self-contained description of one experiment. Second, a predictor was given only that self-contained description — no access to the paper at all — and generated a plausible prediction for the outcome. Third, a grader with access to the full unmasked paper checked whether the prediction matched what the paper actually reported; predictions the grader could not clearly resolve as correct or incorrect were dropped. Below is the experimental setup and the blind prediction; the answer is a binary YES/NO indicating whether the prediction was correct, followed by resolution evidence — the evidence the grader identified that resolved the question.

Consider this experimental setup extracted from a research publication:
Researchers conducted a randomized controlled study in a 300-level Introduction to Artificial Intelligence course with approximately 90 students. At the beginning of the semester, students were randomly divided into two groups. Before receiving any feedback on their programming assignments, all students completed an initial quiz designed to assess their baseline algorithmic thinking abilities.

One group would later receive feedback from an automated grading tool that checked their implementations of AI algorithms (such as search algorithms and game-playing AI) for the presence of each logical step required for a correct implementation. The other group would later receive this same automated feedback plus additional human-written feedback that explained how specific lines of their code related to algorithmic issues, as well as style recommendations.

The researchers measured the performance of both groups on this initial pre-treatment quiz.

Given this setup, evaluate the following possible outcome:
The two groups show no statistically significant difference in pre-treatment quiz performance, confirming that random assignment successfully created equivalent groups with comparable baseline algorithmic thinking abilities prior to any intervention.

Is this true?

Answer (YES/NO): YES